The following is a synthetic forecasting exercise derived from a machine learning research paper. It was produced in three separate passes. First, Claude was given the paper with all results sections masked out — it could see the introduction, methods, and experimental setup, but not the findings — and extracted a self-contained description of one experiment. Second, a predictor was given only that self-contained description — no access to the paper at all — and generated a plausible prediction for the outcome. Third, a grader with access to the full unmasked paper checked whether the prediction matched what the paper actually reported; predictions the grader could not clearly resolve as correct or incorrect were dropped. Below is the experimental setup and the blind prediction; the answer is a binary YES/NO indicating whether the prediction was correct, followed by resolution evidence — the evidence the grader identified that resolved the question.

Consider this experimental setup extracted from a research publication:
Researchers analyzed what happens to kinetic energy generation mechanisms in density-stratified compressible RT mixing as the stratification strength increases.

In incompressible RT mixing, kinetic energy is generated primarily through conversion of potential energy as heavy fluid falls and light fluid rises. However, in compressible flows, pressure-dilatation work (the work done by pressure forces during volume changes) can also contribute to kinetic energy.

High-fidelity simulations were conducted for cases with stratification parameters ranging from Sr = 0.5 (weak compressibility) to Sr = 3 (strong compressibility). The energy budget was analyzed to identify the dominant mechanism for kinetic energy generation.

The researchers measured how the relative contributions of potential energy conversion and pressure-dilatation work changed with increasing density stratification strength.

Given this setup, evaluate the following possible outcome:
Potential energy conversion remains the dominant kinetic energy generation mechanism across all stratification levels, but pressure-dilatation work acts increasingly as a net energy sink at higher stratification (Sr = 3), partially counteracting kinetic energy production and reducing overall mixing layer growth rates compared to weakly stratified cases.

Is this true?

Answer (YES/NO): NO